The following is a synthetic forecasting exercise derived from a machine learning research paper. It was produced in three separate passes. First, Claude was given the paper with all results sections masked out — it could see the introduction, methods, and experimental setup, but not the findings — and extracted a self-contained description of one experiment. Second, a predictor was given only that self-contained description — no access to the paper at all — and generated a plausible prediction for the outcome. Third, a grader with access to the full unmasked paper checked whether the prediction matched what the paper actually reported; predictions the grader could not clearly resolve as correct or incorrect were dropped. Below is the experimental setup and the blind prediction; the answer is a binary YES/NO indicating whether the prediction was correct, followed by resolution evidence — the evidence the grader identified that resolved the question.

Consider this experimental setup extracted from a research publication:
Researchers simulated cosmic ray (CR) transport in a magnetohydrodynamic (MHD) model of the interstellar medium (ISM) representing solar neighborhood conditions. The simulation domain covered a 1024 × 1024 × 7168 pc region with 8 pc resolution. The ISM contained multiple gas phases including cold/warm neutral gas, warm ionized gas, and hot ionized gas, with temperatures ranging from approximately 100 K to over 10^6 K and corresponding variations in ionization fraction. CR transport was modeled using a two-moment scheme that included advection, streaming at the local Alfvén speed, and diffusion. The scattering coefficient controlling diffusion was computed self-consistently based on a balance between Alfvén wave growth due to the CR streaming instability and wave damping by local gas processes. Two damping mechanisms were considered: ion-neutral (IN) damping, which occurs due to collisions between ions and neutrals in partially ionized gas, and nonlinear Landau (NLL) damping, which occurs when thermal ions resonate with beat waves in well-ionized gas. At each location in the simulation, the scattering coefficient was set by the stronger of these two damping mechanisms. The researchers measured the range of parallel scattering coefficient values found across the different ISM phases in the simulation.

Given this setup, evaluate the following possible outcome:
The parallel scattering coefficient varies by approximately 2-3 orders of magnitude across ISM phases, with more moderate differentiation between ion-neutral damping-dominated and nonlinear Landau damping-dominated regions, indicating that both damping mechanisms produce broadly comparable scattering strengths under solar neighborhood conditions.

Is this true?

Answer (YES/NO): NO